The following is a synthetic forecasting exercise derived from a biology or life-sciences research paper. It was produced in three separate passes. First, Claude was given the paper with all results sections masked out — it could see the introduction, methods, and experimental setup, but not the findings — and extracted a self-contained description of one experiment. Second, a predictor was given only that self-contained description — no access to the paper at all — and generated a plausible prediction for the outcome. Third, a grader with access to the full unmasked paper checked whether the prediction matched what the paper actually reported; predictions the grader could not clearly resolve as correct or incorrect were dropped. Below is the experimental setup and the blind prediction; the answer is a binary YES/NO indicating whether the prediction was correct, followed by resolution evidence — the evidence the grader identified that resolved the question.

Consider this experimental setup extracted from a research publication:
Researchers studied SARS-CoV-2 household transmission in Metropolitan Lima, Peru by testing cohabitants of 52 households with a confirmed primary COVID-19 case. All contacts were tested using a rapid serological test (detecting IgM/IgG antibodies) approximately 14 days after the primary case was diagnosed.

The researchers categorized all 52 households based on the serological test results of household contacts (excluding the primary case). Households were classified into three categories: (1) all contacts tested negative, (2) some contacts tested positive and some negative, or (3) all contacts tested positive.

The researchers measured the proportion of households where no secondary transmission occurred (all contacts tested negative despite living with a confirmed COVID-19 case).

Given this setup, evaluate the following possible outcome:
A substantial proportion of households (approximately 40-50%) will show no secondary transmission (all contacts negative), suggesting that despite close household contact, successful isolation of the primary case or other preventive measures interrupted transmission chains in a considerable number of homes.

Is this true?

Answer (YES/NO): NO